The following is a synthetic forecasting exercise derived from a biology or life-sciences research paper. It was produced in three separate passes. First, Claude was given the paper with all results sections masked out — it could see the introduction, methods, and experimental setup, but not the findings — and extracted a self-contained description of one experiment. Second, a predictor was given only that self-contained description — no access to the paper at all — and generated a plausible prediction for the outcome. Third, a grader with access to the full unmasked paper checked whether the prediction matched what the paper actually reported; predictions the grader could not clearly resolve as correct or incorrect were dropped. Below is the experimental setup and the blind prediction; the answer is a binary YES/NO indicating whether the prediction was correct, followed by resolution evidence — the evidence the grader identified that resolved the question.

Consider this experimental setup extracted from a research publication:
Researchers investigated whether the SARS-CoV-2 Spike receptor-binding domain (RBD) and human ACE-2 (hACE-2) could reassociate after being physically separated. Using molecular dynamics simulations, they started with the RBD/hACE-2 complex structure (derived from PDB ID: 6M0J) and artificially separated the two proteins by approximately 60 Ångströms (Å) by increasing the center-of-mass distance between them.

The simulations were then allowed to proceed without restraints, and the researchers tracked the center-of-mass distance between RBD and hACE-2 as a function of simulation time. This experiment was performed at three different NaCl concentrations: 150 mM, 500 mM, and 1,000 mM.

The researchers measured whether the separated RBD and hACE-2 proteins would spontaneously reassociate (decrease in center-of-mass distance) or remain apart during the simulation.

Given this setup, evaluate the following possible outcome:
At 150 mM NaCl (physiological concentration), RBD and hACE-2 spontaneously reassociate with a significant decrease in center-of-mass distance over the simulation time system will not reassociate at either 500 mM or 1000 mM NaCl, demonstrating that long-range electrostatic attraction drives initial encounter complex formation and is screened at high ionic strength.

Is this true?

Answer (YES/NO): NO